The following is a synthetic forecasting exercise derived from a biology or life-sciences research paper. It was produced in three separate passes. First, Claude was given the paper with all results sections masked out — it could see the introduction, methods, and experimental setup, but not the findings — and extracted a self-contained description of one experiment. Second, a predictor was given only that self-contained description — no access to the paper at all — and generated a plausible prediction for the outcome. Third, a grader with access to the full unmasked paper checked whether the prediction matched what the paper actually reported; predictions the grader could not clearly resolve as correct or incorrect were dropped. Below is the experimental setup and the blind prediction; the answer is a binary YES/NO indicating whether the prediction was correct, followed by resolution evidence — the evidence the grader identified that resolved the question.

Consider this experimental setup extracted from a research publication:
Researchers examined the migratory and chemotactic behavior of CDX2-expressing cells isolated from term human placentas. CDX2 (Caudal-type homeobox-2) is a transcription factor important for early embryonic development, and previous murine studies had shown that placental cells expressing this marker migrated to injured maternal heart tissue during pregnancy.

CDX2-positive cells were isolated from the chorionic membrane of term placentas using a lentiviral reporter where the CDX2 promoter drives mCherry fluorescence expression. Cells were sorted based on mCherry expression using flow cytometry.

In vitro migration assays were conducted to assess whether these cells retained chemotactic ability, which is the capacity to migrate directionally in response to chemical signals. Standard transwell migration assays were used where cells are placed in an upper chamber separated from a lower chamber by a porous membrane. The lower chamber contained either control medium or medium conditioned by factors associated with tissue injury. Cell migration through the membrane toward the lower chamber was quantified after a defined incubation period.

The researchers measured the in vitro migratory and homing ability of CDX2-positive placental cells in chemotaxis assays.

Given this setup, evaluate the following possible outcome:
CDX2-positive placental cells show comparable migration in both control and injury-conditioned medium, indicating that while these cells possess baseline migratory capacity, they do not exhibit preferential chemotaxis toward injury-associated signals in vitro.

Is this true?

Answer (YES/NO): NO